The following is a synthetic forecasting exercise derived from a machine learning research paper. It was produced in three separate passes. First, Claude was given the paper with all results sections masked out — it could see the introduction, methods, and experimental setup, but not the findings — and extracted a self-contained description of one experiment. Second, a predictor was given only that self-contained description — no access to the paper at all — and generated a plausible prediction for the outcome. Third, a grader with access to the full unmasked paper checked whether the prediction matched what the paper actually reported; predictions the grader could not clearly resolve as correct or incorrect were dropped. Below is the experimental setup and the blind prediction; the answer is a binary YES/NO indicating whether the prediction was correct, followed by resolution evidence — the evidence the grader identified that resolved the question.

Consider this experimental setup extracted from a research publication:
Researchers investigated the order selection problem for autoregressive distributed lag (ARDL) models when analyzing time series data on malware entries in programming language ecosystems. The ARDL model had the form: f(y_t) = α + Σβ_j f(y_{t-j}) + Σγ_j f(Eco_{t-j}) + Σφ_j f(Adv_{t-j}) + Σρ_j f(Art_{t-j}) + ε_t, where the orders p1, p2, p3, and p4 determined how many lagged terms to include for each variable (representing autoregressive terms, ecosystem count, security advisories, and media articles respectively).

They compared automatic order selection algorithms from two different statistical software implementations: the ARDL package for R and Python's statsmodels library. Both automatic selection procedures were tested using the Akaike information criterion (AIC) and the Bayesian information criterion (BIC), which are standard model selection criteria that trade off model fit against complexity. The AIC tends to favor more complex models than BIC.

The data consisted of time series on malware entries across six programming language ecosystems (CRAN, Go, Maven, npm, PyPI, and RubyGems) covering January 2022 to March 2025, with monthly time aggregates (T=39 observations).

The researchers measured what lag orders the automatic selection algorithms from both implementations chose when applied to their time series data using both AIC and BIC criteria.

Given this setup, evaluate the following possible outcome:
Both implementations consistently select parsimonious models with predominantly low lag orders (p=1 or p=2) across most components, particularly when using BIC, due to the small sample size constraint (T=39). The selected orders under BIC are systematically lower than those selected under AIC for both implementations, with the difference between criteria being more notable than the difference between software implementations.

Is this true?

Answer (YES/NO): NO